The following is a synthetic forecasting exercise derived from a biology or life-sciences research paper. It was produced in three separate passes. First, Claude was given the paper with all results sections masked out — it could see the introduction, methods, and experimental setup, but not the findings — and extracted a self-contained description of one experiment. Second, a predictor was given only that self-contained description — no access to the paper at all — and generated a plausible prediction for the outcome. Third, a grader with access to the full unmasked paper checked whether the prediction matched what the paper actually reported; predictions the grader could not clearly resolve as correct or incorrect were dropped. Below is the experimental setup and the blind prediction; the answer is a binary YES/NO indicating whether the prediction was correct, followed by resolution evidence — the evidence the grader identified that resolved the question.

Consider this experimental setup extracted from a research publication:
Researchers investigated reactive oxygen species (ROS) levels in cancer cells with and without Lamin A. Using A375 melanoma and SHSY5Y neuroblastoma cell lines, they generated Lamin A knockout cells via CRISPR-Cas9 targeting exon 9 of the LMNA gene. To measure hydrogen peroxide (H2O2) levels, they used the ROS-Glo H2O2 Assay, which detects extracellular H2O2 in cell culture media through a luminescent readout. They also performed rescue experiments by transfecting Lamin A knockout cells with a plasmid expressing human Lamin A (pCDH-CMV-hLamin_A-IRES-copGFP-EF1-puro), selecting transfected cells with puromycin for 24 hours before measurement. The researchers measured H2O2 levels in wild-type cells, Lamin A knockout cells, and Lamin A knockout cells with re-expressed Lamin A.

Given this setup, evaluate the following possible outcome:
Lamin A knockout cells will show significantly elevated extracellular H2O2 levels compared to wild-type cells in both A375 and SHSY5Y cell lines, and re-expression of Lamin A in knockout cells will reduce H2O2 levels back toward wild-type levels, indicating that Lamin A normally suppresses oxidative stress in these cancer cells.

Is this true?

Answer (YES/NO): YES